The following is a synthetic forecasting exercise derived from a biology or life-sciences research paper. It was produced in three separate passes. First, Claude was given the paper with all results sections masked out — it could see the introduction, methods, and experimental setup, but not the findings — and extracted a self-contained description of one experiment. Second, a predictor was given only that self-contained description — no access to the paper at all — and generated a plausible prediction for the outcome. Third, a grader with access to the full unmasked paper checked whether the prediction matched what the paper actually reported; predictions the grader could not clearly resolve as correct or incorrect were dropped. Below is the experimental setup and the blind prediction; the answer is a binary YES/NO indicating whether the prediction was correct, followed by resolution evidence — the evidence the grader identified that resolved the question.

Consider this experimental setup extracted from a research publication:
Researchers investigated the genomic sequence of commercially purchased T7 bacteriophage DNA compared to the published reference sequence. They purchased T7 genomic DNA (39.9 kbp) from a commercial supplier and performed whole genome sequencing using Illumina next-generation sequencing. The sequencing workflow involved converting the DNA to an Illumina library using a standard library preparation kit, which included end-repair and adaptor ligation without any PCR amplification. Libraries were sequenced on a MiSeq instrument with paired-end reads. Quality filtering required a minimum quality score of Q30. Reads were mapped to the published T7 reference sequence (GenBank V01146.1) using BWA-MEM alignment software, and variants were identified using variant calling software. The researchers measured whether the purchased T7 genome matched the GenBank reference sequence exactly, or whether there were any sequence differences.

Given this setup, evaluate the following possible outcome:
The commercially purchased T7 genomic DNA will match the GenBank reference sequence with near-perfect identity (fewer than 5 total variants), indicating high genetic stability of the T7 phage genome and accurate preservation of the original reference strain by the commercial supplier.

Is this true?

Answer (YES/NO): YES